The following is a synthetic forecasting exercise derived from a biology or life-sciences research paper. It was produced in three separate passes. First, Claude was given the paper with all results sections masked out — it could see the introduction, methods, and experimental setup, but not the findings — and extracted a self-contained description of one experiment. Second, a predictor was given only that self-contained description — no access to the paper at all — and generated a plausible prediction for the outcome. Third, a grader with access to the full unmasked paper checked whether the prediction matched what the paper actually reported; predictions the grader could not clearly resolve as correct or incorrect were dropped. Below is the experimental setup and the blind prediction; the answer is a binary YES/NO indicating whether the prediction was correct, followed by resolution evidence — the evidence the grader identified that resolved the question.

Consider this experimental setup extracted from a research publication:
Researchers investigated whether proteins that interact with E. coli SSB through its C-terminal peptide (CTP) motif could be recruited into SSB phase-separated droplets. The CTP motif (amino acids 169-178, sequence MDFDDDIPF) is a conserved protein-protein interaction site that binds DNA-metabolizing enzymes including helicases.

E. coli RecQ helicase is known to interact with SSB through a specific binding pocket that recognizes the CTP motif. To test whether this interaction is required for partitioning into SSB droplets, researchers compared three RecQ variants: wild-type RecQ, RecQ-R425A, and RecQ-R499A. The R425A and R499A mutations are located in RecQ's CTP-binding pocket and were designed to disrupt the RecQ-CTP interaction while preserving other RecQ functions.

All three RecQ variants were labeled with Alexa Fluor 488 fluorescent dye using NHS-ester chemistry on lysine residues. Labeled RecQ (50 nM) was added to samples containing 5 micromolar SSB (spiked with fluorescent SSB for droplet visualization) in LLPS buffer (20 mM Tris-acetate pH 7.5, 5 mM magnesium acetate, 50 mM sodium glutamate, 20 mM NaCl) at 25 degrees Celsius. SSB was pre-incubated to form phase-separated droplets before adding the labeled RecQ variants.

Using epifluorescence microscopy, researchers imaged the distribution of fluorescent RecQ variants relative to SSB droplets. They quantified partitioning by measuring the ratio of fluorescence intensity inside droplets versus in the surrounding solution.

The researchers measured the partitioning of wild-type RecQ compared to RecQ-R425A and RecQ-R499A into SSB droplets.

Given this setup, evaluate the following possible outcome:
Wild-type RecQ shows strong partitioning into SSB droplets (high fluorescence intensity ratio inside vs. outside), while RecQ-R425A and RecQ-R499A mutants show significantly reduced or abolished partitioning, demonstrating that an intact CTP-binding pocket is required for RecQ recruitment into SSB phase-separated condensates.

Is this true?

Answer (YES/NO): NO